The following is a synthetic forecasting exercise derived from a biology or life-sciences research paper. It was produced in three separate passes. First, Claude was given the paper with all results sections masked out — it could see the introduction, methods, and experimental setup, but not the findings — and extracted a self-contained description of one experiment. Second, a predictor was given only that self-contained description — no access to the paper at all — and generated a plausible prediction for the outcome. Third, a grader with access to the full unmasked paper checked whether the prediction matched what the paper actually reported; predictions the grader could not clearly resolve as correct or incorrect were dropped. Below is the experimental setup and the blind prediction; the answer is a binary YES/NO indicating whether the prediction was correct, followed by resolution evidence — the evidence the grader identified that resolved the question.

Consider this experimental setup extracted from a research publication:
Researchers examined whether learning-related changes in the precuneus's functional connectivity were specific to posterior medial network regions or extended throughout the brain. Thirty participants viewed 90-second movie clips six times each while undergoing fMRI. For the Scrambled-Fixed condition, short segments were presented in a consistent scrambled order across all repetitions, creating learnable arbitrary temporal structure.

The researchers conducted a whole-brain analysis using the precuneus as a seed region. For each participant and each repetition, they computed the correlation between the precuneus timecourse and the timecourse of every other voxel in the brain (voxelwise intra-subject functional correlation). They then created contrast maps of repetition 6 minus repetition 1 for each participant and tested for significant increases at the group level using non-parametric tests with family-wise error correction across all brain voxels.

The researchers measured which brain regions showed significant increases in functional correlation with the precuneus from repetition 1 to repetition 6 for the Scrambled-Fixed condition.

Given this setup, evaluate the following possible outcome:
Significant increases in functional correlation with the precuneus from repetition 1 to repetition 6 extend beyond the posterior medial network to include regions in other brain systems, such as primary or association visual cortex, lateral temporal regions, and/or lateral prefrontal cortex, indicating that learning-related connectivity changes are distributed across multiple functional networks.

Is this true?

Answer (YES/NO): NO